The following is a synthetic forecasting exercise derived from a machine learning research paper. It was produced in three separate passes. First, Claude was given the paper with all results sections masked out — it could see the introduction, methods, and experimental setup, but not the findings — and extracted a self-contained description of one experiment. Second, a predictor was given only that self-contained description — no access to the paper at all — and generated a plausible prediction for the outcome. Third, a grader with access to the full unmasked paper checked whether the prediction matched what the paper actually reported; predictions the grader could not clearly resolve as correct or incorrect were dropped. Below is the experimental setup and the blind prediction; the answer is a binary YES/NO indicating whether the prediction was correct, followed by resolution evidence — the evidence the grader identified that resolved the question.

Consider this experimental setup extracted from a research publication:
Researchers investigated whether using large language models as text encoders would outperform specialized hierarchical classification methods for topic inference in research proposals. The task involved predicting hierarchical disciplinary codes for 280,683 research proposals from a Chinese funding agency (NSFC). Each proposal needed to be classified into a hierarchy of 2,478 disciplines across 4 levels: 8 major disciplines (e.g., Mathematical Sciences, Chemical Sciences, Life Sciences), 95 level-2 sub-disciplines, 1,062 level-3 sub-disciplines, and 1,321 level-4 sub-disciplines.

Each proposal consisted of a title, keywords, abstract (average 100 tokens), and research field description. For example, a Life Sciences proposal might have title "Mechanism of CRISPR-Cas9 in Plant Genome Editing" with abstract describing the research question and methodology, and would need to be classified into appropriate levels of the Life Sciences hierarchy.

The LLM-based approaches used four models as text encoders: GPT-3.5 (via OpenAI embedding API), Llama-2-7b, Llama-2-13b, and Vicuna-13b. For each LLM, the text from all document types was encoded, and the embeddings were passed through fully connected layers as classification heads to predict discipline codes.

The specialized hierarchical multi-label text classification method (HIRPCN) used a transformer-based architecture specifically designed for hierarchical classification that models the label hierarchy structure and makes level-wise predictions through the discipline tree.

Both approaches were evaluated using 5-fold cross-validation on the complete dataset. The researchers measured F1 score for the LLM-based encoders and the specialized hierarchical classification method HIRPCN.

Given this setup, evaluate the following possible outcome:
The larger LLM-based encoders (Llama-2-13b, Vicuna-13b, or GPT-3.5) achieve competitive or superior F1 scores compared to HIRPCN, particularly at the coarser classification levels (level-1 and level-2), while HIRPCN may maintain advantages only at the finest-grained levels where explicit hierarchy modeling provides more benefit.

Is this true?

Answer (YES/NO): NO